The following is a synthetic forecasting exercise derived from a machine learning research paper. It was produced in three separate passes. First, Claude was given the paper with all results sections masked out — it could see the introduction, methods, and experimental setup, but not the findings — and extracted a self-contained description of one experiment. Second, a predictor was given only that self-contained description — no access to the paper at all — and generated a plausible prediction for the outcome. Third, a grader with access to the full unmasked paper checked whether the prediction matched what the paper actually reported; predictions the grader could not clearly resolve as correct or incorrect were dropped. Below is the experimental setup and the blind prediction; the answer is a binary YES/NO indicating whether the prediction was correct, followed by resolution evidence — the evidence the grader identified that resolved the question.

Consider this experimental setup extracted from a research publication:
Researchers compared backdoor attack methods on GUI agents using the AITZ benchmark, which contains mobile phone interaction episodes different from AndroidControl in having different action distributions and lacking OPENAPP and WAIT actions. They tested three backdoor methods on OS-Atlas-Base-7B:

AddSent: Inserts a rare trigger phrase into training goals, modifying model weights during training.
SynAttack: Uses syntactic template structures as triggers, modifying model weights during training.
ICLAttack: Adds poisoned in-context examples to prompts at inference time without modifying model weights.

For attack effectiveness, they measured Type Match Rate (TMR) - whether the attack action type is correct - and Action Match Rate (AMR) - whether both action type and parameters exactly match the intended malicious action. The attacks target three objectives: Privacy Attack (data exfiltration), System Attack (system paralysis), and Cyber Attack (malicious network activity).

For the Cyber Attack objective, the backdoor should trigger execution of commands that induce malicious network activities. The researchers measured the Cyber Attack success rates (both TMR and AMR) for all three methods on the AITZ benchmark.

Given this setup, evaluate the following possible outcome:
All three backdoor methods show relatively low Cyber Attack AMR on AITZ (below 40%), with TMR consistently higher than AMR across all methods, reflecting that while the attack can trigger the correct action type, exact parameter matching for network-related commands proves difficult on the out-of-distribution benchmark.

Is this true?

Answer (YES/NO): NO